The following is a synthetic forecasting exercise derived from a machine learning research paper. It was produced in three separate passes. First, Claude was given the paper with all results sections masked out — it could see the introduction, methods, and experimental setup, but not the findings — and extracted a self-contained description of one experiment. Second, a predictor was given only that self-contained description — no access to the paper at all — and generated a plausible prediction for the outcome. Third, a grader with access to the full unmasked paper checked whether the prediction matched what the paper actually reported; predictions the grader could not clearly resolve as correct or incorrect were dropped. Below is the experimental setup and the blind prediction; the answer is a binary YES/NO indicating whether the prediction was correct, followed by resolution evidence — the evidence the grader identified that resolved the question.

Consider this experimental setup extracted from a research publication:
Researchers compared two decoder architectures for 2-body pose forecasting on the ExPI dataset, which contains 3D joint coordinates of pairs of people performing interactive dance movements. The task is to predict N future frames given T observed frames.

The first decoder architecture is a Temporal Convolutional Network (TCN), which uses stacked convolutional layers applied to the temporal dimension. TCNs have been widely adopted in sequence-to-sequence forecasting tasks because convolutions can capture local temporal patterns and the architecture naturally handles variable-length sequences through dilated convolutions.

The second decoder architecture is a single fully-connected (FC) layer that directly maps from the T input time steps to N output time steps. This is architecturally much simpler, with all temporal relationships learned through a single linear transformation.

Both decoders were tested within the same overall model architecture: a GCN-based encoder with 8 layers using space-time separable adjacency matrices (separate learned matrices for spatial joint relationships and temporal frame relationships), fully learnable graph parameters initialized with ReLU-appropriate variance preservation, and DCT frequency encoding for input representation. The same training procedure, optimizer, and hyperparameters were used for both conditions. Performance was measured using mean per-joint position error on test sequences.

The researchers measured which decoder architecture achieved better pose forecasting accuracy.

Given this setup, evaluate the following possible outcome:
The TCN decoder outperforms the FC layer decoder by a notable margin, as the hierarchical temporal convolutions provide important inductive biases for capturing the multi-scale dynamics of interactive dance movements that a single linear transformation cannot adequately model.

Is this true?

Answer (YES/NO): NO